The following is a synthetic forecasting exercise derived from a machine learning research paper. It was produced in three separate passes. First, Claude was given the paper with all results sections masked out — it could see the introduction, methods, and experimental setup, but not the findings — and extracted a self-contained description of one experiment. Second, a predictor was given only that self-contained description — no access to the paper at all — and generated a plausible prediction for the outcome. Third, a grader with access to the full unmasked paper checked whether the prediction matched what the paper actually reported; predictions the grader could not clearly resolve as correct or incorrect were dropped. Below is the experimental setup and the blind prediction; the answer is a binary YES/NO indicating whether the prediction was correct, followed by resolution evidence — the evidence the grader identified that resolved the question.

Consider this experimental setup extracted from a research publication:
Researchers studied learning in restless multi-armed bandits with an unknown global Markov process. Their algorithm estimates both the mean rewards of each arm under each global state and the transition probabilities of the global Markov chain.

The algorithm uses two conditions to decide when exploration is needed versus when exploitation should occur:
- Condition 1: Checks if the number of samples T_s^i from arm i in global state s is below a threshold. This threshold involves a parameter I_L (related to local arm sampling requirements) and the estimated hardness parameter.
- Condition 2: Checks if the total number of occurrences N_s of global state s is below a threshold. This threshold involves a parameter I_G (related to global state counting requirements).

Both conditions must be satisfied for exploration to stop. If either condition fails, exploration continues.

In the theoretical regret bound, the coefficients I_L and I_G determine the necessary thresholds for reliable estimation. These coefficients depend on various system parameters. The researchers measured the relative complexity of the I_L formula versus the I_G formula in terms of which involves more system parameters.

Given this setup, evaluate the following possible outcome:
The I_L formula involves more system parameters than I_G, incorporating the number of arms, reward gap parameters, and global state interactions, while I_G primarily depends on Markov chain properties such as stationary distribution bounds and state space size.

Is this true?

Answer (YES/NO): NO